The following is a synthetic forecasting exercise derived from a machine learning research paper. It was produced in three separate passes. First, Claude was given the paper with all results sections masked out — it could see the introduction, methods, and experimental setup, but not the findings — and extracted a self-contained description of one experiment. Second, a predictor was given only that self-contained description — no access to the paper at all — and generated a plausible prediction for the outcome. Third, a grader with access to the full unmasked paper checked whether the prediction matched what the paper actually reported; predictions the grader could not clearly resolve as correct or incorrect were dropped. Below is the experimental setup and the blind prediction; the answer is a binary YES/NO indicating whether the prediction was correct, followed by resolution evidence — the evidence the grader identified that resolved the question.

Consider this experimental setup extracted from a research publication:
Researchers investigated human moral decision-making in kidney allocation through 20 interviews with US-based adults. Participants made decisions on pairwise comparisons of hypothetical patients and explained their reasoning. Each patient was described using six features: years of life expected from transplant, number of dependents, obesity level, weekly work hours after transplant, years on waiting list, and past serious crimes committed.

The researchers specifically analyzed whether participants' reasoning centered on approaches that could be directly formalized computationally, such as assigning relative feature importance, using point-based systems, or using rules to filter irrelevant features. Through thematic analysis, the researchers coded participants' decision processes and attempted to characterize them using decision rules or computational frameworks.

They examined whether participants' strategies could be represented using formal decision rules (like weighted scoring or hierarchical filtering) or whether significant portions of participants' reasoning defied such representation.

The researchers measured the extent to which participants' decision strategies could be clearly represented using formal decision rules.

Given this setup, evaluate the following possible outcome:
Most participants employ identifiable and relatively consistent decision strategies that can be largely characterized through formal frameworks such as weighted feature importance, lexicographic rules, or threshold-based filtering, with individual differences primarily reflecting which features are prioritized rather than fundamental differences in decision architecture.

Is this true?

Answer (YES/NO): NO